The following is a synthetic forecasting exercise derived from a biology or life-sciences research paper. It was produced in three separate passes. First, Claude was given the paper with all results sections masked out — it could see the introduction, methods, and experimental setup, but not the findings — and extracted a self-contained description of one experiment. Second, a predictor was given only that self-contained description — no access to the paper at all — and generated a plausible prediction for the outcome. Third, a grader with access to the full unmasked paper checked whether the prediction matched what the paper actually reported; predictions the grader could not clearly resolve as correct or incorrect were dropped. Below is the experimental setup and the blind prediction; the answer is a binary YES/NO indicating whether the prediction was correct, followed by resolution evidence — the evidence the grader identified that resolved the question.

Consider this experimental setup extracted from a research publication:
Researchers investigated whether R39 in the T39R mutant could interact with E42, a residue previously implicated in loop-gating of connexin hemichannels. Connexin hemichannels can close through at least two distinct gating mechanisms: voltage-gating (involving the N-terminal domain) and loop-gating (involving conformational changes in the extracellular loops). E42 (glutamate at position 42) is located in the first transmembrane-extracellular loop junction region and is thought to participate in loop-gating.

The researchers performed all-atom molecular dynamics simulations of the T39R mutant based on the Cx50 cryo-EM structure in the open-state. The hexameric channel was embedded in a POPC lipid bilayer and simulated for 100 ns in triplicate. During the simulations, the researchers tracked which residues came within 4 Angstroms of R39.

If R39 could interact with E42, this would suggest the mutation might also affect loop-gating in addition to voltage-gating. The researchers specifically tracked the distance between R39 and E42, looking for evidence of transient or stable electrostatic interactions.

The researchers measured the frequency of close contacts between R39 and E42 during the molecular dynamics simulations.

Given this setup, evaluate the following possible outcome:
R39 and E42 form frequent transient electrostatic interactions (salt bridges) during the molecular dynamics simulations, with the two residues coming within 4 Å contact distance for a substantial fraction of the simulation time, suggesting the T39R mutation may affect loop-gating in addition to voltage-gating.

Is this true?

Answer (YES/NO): YES